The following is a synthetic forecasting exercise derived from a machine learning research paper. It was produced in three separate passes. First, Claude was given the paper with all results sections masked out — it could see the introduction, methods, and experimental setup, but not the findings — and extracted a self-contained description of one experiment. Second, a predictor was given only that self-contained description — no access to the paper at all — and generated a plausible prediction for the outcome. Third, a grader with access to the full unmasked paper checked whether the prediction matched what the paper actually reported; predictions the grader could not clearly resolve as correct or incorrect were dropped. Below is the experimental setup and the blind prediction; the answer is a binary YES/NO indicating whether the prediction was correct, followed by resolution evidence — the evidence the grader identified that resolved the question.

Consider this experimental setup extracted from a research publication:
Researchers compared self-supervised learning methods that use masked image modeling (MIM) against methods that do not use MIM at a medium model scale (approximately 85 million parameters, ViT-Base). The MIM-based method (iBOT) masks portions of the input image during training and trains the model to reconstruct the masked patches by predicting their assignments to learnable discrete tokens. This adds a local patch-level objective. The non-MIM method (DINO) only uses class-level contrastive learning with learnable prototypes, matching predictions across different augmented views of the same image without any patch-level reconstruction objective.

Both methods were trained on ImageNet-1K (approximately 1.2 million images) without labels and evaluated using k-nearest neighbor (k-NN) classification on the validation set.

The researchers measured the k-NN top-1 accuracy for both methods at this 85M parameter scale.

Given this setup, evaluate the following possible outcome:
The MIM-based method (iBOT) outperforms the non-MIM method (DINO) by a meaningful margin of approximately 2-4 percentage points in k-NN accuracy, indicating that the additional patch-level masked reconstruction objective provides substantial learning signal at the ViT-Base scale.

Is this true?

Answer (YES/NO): NO